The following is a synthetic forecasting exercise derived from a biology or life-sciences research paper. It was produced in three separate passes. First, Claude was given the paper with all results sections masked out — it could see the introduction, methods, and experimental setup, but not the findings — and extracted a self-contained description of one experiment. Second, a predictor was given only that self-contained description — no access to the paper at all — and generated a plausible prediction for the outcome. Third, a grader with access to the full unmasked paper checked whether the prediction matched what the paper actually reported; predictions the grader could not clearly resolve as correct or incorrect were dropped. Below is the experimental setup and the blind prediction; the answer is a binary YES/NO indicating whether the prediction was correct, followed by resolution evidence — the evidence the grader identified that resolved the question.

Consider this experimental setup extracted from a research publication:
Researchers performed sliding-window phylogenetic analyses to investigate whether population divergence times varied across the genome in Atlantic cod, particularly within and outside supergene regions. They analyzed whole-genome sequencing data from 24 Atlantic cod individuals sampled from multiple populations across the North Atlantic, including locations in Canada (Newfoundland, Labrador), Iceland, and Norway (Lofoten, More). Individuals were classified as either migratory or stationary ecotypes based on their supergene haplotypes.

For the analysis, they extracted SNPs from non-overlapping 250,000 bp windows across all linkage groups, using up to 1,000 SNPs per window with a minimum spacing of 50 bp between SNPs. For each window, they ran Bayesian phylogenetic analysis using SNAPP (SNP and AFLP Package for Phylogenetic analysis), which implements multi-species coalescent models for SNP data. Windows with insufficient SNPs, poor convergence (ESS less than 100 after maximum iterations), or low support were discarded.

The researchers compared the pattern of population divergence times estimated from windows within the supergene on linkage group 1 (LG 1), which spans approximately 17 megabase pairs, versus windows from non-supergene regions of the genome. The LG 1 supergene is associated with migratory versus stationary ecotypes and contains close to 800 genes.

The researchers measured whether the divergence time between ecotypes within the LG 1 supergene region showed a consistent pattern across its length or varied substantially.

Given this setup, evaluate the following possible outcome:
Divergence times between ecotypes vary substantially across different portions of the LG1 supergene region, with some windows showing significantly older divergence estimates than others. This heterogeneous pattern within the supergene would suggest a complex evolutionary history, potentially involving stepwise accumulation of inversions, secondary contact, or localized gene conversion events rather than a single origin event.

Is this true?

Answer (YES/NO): NO